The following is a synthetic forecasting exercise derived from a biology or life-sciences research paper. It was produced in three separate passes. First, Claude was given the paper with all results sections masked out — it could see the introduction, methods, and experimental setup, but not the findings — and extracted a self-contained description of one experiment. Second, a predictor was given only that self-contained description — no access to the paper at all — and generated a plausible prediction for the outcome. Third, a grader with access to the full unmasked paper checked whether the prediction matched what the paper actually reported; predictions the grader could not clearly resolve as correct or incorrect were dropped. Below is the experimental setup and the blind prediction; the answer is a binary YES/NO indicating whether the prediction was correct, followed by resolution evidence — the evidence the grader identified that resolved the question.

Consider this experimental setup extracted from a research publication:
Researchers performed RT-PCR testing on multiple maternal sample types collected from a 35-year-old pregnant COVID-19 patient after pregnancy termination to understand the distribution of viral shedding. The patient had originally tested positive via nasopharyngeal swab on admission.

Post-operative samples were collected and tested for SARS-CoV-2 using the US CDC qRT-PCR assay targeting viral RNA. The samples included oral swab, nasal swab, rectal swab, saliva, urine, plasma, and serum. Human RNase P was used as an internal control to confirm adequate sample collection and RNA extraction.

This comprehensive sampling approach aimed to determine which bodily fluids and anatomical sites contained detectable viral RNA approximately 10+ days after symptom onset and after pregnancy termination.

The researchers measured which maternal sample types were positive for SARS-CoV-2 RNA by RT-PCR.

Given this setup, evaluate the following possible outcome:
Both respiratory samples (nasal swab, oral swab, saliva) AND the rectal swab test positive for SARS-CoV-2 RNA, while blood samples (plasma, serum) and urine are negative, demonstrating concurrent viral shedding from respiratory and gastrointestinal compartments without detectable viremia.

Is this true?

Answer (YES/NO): NO